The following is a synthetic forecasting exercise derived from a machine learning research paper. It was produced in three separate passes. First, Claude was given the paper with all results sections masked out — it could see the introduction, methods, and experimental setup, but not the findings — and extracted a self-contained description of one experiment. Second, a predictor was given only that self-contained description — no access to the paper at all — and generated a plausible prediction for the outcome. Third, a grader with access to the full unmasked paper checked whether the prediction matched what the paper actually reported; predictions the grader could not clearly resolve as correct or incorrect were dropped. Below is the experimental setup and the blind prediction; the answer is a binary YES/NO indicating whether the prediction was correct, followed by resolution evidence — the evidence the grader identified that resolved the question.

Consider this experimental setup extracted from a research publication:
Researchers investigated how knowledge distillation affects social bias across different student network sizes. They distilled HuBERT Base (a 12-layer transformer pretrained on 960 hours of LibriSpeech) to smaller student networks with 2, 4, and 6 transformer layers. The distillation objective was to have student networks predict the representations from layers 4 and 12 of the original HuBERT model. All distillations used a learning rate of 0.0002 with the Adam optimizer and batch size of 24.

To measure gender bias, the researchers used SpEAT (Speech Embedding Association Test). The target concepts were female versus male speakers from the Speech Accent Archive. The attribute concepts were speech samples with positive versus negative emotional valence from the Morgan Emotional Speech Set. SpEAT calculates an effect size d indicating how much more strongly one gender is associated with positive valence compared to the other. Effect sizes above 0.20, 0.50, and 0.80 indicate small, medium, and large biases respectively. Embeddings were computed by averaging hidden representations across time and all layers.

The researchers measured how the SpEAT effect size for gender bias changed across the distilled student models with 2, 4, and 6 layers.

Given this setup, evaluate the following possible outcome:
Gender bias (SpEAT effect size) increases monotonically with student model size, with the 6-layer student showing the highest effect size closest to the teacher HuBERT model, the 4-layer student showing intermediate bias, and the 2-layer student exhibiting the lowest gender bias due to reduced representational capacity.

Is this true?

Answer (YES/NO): NO